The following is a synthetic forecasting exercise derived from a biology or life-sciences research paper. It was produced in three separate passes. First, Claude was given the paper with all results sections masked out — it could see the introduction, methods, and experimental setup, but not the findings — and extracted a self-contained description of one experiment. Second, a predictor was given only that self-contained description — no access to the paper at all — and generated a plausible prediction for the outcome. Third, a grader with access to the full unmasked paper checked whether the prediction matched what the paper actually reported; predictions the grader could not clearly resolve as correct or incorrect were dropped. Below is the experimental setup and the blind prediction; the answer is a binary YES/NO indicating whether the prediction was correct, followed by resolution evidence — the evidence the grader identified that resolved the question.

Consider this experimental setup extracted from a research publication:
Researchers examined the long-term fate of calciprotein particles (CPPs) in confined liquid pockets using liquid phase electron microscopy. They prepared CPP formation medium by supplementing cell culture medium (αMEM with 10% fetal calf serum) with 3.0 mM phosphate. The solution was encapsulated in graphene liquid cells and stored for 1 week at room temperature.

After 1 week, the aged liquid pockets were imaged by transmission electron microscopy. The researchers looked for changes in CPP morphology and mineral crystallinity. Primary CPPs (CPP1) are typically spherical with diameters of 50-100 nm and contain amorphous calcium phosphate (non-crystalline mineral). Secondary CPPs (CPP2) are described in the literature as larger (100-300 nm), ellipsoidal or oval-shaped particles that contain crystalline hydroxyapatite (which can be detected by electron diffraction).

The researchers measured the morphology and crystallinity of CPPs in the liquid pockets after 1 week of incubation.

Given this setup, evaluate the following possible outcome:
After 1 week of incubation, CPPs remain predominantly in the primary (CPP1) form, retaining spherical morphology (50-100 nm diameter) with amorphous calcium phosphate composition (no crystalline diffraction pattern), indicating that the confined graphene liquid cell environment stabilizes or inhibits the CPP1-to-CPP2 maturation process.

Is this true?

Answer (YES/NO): NO